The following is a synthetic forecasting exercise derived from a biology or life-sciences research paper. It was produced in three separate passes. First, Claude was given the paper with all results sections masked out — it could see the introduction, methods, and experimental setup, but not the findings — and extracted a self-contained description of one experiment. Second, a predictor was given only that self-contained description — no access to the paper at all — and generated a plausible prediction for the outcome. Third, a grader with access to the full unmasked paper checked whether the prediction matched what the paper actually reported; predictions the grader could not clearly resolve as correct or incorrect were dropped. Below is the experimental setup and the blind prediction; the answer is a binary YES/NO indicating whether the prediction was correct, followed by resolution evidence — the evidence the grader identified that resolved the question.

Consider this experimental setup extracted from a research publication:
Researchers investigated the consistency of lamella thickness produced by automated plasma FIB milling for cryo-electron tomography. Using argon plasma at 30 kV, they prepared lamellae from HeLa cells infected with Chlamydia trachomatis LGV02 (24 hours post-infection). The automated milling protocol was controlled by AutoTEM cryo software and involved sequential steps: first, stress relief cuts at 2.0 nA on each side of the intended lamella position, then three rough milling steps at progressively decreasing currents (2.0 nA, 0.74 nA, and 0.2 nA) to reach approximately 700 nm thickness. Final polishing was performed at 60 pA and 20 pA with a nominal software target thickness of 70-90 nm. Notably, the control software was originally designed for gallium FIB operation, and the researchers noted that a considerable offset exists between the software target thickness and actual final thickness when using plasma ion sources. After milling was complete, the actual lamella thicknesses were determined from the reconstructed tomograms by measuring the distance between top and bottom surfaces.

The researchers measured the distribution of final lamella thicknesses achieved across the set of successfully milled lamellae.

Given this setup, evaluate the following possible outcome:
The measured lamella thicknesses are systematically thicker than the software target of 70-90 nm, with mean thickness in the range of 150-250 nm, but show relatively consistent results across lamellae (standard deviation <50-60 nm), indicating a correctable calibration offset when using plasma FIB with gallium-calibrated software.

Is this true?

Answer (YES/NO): NO